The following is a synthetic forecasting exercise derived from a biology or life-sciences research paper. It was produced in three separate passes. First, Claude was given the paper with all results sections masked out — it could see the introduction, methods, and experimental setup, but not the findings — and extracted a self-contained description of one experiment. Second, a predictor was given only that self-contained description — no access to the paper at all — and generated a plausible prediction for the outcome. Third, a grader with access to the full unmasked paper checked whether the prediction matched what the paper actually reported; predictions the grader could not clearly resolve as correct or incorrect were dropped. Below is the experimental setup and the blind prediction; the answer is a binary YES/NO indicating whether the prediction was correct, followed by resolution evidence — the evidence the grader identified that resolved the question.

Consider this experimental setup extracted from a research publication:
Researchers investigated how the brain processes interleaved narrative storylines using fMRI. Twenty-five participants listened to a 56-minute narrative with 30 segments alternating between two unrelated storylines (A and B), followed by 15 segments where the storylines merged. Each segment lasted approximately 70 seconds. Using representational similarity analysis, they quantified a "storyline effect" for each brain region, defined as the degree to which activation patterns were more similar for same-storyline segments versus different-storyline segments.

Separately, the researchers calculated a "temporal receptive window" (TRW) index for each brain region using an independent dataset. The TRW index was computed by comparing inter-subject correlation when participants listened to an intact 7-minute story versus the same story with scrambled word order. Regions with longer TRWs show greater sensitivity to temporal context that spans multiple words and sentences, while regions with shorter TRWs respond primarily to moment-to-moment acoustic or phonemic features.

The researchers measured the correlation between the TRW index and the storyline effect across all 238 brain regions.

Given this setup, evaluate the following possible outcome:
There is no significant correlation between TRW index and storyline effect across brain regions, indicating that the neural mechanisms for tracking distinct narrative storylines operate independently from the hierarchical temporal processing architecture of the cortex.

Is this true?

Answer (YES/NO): NO